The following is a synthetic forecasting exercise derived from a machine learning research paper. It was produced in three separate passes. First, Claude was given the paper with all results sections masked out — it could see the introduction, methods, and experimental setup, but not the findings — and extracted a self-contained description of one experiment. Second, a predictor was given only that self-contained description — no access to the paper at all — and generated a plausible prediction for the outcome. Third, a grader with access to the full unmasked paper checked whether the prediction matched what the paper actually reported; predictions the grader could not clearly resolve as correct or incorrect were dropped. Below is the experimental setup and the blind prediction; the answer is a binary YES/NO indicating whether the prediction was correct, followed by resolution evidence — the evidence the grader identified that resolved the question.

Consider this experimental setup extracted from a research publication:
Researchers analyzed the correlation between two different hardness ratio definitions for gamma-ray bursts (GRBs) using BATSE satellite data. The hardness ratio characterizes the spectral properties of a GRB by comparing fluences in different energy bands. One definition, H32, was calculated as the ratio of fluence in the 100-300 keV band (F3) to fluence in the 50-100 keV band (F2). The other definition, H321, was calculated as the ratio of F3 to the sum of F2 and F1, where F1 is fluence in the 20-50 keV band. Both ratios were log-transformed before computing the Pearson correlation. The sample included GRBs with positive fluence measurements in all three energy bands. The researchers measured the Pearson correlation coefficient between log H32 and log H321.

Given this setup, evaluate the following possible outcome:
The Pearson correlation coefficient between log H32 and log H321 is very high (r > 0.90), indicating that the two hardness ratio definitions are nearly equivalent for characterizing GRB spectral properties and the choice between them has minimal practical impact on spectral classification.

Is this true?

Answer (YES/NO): YES